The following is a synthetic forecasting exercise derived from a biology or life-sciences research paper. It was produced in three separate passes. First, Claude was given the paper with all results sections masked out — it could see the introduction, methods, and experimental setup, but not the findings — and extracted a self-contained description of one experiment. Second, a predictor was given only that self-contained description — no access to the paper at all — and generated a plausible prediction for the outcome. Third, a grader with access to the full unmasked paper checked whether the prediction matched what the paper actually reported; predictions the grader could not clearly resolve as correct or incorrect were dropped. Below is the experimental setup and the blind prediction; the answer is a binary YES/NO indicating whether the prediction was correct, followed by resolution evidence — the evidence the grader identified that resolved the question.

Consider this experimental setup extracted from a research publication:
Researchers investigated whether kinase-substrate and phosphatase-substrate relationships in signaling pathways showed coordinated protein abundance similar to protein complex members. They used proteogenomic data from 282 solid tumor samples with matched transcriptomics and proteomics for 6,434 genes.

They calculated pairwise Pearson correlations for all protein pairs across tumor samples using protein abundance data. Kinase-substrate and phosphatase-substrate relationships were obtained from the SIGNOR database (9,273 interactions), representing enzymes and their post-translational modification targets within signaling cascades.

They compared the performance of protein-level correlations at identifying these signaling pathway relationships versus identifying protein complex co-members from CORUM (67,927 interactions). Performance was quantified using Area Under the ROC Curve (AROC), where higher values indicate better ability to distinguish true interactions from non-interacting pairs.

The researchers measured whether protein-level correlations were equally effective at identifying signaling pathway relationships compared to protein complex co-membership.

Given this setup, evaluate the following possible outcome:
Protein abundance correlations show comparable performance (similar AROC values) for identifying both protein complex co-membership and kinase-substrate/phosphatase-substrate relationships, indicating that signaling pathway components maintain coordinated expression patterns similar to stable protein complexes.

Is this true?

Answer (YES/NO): NO